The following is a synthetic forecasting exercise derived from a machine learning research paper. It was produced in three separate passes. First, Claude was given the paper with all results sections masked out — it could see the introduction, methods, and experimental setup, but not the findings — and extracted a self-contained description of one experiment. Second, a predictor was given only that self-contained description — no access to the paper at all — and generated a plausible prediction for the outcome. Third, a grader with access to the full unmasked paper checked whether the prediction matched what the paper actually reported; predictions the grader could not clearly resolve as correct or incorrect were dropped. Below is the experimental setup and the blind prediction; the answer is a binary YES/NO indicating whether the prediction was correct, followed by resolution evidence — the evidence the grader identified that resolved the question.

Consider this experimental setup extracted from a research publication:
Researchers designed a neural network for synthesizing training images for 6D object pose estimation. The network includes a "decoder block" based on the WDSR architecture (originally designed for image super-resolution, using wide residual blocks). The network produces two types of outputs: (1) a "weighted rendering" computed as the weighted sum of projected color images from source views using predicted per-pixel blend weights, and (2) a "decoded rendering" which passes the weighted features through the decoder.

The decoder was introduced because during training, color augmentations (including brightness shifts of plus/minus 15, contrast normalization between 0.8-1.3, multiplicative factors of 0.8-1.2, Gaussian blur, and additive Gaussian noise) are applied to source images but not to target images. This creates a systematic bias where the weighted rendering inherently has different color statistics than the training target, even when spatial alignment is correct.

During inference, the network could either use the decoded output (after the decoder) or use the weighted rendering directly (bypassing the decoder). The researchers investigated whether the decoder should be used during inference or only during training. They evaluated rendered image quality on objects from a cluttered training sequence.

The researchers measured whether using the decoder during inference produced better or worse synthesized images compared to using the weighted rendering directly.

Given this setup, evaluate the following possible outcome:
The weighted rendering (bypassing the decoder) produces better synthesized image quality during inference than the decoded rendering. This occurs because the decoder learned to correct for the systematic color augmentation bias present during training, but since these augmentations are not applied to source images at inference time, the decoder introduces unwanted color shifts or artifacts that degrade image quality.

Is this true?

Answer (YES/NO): YES